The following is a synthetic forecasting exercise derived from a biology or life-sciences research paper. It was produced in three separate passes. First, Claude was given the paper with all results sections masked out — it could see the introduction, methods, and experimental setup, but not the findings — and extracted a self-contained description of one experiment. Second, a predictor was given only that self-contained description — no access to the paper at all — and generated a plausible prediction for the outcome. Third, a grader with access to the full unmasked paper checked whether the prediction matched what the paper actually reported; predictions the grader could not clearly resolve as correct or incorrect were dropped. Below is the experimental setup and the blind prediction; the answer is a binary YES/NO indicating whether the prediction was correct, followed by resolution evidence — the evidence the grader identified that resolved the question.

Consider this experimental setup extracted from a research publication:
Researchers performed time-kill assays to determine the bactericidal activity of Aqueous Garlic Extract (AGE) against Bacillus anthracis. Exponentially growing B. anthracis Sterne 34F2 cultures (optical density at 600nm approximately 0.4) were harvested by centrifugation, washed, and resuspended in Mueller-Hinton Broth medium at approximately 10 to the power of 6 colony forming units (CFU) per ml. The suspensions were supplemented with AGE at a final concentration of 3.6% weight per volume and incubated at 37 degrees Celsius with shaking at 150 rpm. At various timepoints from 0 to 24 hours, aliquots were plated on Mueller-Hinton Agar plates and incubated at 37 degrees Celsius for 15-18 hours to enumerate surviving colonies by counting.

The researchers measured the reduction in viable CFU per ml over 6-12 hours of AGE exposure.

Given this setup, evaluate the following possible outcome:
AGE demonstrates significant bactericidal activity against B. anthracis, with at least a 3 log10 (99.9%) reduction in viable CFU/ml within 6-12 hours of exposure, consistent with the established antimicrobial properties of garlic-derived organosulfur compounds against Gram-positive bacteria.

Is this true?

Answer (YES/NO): YES